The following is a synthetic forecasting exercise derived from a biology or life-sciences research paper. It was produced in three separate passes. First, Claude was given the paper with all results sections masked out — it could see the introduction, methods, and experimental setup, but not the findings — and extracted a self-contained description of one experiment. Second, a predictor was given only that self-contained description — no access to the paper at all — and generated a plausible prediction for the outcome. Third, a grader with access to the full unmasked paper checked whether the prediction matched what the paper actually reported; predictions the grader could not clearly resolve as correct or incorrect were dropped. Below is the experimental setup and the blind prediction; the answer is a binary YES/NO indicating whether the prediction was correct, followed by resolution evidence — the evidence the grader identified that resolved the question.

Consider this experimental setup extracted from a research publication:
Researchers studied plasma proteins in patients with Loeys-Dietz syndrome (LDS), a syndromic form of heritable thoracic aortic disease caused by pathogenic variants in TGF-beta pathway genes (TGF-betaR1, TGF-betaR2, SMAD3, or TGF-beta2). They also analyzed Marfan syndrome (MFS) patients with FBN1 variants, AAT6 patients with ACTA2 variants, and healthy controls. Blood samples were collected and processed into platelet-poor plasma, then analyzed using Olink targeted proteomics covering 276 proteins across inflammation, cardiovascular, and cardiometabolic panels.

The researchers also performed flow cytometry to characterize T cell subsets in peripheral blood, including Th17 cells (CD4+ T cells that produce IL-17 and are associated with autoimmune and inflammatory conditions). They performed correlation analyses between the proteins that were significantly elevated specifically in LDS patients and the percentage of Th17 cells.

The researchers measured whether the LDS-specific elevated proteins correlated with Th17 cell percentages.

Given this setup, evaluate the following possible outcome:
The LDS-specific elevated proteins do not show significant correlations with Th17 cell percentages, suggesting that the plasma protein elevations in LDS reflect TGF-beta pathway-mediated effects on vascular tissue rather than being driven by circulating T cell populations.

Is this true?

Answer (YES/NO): NO